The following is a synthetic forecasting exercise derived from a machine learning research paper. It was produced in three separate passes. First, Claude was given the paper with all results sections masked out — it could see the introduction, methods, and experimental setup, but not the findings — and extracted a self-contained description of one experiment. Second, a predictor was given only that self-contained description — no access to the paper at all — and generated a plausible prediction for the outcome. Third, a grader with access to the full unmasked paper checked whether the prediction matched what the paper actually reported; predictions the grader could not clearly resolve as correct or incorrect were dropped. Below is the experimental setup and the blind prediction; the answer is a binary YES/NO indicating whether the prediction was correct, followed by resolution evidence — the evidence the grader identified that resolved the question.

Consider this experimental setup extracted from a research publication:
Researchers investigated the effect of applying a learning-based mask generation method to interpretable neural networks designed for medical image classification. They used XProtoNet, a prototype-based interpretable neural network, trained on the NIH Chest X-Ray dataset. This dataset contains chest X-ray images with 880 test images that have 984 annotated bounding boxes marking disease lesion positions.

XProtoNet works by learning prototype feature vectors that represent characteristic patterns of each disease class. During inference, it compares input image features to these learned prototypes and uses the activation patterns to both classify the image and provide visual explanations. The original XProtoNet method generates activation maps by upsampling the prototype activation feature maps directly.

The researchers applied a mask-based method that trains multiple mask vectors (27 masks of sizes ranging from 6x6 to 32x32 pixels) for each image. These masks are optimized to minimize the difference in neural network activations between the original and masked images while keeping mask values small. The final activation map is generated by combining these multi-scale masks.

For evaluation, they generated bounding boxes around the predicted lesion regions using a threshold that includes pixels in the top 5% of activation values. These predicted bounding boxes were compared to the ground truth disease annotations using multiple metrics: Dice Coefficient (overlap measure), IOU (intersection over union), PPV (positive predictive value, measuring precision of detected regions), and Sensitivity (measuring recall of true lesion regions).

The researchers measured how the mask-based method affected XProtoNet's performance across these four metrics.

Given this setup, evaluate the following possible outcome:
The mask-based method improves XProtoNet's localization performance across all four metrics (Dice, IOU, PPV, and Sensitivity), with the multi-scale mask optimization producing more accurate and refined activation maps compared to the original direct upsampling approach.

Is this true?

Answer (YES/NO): NO